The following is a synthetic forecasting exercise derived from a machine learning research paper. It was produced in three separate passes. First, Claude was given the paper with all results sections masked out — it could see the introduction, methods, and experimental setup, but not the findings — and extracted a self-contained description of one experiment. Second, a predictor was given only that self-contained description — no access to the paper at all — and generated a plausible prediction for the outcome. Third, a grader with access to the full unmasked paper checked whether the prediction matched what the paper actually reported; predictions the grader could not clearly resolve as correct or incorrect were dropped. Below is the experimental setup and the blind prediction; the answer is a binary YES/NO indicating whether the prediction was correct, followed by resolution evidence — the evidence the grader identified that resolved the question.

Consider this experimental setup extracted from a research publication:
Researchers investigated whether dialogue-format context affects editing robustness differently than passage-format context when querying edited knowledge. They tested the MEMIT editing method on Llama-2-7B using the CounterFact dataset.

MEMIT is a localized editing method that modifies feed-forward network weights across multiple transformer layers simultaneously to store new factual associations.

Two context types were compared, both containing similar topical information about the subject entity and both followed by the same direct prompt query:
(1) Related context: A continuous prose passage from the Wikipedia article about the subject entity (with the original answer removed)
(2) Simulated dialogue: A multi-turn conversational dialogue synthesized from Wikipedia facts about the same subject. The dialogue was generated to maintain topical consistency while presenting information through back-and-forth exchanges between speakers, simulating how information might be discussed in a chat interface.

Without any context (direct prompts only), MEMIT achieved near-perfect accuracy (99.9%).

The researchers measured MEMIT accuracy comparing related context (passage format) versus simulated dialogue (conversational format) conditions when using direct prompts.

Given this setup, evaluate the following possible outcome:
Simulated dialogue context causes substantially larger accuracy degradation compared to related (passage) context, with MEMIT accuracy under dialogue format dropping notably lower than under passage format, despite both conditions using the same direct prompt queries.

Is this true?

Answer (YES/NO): NO